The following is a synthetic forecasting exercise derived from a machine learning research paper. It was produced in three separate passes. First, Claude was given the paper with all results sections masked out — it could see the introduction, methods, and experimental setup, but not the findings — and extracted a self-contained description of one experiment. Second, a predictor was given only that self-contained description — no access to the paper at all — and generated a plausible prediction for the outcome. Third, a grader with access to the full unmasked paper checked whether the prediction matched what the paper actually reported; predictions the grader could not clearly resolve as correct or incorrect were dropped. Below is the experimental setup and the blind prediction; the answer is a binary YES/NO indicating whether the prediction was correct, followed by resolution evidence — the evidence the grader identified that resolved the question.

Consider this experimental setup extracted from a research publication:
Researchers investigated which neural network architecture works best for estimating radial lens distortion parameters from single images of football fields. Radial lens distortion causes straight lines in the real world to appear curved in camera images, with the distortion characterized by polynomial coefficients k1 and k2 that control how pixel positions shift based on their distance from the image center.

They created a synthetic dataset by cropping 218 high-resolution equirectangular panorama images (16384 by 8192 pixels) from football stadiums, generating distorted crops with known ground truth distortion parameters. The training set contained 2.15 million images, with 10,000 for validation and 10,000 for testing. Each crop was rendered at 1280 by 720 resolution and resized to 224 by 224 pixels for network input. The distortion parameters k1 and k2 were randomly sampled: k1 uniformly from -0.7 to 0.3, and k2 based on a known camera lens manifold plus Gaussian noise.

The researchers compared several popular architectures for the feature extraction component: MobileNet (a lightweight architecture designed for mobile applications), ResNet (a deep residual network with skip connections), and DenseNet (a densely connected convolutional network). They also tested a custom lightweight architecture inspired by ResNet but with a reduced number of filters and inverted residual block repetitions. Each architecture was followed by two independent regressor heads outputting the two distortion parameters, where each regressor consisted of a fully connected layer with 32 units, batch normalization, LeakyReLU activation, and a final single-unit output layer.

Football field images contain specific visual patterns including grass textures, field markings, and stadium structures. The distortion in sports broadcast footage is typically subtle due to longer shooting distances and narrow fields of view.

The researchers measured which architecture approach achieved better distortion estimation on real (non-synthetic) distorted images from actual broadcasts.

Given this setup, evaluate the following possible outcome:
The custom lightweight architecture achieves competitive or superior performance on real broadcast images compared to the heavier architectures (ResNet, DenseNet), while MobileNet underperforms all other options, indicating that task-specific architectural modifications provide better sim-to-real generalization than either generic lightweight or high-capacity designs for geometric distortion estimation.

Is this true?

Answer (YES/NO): NO